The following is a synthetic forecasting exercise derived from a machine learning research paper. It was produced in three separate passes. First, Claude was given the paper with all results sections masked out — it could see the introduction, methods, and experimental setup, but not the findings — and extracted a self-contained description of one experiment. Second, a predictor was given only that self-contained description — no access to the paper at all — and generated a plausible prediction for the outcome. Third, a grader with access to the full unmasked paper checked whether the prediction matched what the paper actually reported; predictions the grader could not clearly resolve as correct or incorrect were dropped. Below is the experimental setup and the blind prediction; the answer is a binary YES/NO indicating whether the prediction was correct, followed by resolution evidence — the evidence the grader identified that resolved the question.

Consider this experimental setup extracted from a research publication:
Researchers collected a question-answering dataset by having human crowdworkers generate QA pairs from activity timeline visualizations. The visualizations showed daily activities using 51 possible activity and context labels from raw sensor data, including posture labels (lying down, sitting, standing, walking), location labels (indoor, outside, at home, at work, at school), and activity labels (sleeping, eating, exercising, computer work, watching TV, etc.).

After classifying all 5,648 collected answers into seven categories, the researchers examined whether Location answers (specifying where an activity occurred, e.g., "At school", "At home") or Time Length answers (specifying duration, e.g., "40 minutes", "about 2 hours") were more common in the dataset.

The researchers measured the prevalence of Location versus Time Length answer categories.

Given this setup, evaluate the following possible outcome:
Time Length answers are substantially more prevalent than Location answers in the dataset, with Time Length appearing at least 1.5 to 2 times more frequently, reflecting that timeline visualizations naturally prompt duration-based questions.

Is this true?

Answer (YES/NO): NO